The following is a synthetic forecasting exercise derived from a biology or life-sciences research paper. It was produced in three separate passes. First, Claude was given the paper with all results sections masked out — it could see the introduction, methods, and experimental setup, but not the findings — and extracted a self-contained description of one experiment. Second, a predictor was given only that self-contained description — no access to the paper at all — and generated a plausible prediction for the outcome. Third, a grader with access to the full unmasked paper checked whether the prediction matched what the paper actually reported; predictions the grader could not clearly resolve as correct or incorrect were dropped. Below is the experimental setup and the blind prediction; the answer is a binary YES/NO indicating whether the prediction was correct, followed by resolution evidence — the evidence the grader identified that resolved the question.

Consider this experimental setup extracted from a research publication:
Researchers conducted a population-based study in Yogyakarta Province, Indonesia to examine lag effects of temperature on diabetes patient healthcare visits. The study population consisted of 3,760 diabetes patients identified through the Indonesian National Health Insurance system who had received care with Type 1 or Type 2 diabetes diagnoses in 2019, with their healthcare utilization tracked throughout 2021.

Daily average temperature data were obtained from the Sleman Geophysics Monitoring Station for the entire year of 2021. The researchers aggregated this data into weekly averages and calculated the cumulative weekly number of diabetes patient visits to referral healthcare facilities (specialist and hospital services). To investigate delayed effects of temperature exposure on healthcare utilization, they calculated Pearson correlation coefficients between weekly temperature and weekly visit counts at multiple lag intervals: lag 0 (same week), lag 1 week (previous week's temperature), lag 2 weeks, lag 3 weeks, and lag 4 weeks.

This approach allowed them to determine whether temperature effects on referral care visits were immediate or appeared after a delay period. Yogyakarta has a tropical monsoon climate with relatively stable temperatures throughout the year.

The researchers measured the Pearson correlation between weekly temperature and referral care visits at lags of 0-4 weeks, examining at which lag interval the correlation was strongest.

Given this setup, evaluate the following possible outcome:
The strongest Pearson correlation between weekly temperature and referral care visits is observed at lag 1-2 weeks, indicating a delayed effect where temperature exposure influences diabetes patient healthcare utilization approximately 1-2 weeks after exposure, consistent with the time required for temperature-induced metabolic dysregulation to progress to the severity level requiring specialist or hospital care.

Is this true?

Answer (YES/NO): YES